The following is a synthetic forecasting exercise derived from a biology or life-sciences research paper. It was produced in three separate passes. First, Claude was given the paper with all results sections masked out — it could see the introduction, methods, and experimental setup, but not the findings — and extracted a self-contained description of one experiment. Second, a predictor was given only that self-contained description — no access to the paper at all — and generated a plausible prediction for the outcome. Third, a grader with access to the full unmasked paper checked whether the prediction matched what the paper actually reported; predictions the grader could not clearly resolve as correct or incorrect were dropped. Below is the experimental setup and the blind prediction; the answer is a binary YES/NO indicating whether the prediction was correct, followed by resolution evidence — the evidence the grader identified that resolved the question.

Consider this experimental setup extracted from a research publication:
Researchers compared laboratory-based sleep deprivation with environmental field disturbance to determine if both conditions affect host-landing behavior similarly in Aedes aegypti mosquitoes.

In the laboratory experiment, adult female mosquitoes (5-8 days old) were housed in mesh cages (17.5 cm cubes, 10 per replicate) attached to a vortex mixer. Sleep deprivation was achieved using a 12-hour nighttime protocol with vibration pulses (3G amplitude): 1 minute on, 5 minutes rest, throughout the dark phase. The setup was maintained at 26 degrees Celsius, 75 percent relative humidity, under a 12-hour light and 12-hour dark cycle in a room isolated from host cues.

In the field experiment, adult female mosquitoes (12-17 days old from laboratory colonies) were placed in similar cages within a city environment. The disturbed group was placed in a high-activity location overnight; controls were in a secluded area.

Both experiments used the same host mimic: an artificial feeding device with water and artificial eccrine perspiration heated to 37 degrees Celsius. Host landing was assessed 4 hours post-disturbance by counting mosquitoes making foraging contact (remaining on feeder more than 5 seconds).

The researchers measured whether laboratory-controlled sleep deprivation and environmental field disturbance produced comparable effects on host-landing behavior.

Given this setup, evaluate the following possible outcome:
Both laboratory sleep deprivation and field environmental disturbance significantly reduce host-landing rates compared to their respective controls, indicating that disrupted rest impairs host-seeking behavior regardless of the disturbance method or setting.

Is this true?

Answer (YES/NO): NO